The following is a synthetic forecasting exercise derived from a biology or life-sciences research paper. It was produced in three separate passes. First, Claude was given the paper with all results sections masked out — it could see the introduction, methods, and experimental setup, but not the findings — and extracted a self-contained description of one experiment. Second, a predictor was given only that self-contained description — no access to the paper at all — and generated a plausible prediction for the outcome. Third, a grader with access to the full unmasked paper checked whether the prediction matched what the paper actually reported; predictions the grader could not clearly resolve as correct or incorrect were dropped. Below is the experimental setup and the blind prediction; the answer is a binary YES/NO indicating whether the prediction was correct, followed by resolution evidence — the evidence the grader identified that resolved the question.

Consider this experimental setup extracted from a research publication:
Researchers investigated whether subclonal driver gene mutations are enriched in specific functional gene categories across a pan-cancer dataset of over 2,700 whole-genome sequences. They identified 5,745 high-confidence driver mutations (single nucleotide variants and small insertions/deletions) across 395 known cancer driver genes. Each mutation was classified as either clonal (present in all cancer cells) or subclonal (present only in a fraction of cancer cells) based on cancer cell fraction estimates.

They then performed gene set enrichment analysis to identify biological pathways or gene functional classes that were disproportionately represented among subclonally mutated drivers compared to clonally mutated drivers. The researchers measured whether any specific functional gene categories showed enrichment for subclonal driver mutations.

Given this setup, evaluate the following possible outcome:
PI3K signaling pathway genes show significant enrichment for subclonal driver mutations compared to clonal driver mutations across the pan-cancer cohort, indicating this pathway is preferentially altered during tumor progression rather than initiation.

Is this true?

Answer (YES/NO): NO